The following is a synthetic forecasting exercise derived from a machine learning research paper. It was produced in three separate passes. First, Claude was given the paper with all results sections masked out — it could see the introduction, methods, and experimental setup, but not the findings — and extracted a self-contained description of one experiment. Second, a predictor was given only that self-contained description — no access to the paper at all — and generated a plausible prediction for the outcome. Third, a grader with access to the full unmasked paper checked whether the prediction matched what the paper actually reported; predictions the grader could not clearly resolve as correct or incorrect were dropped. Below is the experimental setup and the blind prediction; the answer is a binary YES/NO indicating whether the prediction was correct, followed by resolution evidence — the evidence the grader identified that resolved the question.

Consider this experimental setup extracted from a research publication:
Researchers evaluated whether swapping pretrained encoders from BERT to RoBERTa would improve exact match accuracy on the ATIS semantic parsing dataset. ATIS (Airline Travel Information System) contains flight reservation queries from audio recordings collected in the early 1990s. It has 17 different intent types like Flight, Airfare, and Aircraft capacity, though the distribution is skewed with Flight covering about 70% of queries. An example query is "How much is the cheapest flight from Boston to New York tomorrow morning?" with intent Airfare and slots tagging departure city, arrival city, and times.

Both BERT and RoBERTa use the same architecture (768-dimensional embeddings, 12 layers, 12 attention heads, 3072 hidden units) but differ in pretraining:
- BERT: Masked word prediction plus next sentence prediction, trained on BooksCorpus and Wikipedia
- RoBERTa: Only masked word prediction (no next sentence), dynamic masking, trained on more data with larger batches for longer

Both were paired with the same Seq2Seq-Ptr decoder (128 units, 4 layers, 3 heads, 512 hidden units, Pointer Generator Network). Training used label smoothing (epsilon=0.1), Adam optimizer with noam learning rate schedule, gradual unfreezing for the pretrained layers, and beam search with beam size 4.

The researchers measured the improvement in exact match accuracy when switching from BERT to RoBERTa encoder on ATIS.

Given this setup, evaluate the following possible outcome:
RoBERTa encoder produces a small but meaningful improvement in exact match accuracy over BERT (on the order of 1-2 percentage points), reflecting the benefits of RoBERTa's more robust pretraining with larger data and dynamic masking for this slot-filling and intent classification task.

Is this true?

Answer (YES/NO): NO